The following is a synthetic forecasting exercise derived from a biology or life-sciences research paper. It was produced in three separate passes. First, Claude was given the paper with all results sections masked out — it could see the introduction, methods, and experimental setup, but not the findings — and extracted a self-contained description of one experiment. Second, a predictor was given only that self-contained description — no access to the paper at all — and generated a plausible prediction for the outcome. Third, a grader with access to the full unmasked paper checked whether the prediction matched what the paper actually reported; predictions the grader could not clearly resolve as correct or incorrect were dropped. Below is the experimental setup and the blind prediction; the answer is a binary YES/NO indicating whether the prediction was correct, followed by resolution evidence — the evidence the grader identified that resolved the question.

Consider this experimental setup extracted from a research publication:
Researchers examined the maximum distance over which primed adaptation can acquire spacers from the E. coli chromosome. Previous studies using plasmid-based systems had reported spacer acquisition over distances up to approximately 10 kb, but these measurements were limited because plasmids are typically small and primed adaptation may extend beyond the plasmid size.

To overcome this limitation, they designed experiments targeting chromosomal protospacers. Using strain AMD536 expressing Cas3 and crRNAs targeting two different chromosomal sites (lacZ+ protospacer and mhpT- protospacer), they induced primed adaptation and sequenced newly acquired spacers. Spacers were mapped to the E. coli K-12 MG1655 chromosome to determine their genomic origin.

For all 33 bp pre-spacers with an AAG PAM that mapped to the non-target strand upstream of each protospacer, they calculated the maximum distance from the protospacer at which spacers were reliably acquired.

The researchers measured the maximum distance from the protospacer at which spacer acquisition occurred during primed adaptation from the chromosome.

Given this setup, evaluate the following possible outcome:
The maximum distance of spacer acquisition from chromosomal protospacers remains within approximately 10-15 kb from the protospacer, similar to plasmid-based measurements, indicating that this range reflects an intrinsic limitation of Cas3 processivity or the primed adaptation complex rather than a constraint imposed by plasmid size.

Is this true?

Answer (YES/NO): NO